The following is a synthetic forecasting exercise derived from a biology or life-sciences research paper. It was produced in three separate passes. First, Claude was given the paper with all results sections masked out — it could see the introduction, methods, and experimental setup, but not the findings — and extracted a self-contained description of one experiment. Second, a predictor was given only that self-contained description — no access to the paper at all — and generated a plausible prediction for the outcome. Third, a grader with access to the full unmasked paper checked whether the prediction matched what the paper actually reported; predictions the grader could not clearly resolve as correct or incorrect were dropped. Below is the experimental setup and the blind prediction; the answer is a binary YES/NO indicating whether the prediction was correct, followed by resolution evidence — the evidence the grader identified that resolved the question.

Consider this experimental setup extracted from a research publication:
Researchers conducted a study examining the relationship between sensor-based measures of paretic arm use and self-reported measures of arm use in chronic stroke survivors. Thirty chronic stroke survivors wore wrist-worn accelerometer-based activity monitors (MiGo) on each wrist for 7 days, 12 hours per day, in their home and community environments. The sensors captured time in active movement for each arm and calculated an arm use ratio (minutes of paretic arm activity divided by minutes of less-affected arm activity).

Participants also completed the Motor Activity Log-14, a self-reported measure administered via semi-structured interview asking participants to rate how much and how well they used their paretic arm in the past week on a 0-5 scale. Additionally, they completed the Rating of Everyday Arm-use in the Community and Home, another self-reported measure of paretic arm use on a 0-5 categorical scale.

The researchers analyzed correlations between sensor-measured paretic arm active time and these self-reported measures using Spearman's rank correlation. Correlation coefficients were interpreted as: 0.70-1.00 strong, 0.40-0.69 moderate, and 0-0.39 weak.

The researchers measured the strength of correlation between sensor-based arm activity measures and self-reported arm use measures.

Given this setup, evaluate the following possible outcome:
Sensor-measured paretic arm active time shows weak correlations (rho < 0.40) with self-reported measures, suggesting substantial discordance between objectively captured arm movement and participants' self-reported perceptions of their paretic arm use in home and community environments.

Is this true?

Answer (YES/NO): NO